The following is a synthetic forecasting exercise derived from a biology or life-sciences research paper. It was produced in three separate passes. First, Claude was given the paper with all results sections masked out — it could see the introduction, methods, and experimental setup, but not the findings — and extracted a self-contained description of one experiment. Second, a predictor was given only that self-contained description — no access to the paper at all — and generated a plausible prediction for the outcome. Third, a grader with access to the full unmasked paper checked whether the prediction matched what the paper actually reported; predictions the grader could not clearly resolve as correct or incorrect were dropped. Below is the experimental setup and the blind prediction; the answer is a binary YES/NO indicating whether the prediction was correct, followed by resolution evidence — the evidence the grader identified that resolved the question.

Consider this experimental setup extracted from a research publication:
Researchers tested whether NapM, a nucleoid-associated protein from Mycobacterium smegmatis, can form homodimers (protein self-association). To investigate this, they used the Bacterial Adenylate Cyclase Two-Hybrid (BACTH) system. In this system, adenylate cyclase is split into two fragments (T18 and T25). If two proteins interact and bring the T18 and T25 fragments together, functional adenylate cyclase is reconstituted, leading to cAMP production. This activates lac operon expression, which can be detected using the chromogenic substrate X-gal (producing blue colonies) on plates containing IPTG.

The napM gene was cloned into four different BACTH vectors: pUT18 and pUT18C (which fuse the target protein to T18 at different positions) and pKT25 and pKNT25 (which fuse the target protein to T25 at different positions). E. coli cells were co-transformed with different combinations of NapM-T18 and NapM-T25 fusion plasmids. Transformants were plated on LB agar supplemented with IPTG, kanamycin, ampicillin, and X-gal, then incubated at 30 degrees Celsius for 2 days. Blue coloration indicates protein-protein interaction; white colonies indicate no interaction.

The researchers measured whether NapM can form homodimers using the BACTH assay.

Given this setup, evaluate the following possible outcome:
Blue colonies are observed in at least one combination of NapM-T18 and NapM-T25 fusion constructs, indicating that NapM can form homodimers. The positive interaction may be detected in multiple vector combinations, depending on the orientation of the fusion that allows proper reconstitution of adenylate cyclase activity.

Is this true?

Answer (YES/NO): YES